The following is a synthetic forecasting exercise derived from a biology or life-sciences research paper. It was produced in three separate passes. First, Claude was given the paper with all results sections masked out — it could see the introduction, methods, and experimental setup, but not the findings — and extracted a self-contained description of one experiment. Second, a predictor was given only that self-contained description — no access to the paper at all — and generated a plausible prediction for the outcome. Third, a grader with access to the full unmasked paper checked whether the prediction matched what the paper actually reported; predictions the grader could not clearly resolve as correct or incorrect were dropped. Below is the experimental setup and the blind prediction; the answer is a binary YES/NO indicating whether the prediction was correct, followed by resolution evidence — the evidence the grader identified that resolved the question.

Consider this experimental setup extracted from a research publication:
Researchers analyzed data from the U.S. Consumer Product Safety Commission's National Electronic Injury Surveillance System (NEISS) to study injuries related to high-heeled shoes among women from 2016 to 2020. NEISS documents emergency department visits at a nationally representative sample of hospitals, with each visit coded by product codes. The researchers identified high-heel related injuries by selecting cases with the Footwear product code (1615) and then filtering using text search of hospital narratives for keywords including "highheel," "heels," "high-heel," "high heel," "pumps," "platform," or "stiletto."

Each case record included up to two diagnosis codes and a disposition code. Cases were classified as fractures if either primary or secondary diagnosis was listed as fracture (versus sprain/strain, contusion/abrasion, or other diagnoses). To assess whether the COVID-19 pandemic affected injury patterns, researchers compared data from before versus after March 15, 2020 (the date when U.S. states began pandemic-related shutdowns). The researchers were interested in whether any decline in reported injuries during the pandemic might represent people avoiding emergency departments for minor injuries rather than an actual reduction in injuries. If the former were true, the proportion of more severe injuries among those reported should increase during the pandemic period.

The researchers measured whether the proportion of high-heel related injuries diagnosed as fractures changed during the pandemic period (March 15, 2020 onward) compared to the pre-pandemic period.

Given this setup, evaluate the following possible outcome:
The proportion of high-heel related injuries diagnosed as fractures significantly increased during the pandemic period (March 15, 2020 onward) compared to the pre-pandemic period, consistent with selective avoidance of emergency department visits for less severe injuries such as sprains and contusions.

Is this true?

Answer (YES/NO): NO